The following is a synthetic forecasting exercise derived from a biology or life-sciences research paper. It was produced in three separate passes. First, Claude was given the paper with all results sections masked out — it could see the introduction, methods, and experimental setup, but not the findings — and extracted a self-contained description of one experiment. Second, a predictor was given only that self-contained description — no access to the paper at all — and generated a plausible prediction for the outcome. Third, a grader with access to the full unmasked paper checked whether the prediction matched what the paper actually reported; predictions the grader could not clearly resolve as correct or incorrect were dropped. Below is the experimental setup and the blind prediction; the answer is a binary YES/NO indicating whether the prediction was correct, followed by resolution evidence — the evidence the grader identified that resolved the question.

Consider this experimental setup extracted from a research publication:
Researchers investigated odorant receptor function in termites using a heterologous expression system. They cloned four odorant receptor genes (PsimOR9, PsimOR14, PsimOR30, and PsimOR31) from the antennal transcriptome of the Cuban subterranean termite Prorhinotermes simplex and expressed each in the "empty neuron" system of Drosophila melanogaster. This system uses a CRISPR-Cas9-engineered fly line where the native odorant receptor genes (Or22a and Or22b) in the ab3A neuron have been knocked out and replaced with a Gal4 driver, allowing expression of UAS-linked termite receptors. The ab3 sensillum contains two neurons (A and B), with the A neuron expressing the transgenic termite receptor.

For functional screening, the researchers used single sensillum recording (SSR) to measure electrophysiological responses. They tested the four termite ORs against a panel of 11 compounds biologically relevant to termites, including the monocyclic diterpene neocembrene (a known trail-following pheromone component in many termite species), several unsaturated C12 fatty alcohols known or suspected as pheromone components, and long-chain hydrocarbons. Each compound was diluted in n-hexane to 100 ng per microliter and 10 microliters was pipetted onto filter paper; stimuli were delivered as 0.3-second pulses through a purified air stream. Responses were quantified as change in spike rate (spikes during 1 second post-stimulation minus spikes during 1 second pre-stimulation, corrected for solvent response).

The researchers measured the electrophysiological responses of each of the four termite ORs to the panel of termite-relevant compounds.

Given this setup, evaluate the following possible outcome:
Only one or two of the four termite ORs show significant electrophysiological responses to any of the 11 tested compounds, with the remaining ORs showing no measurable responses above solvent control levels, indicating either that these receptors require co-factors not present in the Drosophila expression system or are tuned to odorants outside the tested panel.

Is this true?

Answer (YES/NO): NO